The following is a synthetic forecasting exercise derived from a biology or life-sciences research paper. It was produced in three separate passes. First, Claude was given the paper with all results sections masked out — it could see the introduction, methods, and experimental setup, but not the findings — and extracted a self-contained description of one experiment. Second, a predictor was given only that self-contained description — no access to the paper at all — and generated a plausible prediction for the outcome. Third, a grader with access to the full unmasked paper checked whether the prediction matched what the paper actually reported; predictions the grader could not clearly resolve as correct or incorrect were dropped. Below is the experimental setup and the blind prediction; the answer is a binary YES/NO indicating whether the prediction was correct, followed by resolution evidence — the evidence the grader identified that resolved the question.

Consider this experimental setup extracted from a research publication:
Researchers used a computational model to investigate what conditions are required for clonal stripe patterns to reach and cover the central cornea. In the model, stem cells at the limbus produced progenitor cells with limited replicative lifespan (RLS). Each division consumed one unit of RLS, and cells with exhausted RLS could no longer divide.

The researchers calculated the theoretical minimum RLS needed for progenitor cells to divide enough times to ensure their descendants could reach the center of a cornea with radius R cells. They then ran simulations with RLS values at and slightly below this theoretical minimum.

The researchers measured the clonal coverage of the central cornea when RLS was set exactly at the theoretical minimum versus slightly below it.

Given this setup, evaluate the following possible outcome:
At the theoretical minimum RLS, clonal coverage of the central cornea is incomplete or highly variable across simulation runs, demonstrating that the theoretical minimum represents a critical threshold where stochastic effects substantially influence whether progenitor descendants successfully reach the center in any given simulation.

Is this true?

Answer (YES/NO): NO